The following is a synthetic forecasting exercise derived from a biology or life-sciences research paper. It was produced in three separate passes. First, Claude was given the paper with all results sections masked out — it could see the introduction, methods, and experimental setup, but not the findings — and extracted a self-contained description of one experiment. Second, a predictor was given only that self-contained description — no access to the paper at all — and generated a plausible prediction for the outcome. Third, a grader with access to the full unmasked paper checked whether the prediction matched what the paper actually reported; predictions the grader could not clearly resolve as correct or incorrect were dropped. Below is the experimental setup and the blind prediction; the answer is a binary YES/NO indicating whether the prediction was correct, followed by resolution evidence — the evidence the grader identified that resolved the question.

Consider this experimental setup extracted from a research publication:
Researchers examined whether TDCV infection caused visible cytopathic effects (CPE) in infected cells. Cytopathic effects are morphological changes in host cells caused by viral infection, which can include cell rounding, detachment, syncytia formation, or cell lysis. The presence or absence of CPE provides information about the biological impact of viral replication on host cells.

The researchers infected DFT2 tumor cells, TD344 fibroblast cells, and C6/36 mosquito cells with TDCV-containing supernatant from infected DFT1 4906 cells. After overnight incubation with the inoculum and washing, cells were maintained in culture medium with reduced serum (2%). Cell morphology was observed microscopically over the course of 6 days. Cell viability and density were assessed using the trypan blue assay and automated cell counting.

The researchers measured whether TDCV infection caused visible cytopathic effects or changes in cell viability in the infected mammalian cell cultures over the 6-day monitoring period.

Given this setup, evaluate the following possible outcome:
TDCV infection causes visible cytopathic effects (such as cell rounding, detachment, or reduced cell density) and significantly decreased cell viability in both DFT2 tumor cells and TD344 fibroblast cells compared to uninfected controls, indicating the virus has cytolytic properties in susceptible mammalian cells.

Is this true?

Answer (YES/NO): NO